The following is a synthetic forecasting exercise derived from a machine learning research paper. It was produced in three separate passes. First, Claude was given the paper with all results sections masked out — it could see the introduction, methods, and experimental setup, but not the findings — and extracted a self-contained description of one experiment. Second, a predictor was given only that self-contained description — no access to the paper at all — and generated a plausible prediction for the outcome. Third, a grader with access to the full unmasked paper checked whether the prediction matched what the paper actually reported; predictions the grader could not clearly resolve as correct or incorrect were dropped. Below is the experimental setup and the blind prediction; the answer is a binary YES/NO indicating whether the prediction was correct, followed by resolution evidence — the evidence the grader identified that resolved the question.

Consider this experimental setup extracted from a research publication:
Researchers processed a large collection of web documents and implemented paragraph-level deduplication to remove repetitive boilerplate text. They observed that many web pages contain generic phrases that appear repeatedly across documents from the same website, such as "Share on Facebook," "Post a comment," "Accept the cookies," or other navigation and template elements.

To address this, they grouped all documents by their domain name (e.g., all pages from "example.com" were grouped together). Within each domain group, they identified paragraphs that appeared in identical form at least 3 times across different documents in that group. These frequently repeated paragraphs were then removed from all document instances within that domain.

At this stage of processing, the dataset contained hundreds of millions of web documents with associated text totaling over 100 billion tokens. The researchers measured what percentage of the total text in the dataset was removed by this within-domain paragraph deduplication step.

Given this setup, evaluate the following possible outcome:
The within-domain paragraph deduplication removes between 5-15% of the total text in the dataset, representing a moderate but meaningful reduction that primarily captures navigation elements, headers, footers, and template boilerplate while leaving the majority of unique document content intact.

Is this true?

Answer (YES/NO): YES